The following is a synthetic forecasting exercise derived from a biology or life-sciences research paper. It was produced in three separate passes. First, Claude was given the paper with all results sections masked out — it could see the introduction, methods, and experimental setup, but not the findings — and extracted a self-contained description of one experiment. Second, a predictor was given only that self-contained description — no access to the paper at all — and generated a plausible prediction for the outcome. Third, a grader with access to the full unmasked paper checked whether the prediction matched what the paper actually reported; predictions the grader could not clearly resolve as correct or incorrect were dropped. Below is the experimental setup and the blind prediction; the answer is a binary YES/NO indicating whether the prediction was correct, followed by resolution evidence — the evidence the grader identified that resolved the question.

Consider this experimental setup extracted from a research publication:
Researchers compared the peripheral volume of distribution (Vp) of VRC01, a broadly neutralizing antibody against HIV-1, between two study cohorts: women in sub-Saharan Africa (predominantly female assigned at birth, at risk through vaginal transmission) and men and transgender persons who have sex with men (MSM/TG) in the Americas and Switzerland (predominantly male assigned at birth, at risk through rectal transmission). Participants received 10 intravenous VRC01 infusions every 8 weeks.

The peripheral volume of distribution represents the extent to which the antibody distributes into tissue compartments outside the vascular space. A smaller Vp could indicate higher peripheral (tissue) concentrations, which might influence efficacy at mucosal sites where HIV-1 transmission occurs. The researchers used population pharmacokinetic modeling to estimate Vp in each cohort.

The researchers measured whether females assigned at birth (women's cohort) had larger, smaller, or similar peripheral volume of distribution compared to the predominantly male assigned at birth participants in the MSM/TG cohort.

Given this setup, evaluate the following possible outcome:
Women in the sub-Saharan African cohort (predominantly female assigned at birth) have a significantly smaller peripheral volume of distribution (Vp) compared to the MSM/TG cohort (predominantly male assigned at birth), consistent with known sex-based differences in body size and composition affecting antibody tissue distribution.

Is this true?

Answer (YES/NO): YES